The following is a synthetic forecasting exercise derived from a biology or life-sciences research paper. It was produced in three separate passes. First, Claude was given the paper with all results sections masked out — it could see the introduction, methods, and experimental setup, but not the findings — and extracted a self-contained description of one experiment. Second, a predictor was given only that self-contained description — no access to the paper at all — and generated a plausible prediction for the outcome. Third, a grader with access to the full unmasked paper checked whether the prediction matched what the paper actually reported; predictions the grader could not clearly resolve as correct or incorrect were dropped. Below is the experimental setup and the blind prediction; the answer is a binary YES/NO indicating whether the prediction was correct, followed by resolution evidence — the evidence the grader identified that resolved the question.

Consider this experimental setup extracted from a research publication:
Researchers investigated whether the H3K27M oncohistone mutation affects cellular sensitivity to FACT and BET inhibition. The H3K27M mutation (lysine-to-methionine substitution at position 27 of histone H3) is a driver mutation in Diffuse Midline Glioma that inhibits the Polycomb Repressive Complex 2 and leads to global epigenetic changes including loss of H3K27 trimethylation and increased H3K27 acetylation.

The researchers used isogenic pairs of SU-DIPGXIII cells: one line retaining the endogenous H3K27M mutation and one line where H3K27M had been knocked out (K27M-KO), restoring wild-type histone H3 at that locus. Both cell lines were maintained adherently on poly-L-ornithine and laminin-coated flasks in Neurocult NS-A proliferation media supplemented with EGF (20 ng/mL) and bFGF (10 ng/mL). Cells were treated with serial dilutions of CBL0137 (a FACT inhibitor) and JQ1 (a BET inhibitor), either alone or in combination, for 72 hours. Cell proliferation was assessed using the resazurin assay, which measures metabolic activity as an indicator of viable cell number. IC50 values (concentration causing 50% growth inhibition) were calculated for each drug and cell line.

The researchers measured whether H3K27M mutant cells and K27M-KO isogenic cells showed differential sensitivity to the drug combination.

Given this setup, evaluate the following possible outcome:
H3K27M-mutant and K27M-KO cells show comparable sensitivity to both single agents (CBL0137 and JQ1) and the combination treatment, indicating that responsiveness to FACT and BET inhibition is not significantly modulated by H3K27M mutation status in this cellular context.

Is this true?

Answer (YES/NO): NO